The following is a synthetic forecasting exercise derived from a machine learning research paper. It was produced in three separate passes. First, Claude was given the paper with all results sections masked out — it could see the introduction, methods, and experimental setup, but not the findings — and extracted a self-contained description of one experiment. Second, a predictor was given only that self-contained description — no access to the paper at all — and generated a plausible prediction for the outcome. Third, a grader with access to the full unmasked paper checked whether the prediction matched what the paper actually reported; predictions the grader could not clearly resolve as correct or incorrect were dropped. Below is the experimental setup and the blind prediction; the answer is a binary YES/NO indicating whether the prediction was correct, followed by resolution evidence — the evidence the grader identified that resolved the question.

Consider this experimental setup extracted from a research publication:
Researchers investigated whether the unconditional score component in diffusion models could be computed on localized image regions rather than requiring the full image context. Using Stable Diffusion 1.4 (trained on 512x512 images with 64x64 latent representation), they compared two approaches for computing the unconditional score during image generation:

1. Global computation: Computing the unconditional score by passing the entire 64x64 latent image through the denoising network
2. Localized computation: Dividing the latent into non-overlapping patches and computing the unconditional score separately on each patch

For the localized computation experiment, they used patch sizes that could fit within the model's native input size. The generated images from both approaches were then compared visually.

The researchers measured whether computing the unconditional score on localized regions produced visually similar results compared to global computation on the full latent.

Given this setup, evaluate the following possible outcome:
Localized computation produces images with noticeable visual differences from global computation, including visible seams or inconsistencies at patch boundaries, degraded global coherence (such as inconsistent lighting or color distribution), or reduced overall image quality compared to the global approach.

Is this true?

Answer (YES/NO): NO